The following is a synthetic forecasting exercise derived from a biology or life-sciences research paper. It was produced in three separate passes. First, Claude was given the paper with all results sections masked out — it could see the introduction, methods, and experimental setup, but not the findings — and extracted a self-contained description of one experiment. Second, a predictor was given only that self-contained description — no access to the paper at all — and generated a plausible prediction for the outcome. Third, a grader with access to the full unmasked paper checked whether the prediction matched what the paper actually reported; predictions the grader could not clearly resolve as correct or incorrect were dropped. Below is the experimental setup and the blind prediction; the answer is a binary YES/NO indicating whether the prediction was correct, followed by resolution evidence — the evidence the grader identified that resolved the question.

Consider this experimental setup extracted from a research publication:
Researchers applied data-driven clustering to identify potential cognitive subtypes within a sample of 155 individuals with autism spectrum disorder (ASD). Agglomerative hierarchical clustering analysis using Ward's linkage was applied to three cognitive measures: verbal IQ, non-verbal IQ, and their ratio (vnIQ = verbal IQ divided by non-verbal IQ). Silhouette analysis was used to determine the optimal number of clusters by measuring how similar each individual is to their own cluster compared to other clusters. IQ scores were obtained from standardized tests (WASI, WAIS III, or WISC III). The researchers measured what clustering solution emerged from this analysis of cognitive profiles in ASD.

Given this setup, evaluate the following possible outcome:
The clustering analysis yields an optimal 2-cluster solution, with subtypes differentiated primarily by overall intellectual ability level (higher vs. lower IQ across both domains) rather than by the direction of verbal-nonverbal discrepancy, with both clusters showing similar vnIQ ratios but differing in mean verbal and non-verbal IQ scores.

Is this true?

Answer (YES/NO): NO